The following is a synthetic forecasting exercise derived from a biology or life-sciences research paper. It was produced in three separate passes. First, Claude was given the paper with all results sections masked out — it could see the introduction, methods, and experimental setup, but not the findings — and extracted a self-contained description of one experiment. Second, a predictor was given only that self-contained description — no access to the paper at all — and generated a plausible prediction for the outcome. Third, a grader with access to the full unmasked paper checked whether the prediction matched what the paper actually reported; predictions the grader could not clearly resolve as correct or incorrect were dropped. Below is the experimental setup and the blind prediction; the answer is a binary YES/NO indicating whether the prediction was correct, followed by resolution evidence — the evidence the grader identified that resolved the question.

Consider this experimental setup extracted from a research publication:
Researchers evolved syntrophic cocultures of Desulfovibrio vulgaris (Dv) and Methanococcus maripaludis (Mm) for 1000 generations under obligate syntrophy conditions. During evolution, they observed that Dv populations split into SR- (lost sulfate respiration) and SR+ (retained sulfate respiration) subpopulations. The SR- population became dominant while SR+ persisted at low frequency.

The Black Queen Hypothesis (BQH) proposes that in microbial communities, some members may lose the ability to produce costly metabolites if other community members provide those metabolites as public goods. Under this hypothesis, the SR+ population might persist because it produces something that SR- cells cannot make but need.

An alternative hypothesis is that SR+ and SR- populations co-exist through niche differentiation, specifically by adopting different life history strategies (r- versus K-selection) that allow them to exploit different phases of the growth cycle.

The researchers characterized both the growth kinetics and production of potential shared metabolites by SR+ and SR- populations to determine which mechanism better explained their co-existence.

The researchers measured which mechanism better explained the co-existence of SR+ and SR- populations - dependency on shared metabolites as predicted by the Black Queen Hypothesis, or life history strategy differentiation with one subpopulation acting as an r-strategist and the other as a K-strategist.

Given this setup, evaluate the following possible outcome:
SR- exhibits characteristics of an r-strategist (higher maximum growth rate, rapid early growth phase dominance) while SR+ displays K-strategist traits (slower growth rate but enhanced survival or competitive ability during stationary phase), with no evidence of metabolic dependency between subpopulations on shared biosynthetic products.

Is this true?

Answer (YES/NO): YES